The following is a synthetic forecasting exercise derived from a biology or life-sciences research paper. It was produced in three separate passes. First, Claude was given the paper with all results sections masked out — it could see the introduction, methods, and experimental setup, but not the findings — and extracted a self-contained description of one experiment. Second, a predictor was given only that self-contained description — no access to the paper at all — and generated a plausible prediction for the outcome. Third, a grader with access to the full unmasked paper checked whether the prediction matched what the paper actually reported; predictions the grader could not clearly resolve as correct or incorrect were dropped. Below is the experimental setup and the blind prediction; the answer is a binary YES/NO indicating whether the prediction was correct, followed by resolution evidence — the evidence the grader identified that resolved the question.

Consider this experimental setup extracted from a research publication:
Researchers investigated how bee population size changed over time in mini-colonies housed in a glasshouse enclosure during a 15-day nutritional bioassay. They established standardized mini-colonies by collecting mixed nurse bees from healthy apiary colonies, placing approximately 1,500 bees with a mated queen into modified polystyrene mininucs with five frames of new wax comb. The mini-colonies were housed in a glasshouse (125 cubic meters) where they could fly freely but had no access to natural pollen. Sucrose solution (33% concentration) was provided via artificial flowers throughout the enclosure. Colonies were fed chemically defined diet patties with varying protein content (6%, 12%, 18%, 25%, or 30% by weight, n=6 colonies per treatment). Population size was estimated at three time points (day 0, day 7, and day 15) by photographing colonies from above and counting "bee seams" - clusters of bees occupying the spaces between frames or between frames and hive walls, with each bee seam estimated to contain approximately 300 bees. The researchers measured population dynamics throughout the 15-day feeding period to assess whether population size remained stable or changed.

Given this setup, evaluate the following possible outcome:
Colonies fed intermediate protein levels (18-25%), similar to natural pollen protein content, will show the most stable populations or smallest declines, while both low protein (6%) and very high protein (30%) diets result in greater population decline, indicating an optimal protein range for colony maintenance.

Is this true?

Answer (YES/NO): NO